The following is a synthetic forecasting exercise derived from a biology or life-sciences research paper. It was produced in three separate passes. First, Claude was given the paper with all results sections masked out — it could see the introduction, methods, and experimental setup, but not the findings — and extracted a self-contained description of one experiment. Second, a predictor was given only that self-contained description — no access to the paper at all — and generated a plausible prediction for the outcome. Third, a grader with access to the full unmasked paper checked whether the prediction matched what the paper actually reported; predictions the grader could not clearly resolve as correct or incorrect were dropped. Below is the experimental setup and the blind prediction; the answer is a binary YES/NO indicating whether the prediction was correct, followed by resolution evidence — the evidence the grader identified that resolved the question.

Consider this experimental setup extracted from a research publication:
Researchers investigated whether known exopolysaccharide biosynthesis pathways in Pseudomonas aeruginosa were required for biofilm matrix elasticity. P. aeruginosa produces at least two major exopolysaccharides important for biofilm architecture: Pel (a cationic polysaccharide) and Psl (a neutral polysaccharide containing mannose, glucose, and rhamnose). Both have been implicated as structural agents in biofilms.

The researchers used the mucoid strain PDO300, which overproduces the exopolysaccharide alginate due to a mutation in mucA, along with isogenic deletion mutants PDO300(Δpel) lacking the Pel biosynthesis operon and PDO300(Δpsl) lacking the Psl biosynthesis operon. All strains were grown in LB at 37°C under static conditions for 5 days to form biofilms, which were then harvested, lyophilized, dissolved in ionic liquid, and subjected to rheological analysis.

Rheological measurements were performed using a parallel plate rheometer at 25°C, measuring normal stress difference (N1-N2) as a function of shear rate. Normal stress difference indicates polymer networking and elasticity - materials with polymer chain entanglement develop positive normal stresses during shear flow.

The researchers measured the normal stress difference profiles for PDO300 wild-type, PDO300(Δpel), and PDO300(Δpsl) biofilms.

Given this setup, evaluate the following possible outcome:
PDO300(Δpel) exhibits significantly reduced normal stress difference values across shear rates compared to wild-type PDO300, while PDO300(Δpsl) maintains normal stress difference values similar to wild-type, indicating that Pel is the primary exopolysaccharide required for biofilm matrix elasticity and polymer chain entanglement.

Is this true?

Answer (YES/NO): NO